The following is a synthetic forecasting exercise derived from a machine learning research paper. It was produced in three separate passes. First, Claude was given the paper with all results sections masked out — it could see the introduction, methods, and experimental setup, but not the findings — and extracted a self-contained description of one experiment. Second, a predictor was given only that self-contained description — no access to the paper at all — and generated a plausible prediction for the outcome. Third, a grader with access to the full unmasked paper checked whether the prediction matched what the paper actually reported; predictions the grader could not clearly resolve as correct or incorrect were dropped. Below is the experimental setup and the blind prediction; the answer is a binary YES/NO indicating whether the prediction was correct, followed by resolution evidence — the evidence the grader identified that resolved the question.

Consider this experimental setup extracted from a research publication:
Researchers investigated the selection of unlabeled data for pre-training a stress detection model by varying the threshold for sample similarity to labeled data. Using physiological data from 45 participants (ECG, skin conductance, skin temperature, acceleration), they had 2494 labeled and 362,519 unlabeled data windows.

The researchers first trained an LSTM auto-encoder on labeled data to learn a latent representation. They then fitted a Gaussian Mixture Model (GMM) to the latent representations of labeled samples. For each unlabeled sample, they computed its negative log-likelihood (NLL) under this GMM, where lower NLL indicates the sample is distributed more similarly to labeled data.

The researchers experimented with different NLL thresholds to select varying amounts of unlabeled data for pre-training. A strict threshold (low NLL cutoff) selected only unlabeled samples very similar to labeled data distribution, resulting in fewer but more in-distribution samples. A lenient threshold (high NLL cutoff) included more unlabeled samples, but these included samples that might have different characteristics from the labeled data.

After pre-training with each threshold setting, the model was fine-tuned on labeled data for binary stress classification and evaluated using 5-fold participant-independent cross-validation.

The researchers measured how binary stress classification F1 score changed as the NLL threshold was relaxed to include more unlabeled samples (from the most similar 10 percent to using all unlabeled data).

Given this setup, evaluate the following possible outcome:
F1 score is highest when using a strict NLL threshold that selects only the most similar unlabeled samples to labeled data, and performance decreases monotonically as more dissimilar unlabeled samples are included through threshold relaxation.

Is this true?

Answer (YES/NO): NO